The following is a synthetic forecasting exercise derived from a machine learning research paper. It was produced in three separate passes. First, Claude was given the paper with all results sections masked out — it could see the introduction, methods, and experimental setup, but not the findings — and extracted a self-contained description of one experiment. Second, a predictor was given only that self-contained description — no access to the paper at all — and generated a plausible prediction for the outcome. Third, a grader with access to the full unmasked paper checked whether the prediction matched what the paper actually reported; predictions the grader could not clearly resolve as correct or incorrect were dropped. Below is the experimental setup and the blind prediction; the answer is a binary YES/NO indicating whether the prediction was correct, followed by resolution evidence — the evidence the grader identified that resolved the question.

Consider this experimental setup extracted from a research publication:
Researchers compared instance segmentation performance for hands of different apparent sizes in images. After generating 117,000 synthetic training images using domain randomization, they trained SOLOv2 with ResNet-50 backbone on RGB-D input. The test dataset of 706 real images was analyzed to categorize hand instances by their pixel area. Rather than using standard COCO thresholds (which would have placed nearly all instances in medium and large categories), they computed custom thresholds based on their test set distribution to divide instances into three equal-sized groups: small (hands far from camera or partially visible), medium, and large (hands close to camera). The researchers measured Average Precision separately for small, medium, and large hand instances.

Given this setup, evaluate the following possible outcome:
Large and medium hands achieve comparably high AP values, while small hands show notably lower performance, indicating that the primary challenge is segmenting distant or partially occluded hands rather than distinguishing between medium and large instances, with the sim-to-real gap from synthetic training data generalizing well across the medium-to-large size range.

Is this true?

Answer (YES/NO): YES